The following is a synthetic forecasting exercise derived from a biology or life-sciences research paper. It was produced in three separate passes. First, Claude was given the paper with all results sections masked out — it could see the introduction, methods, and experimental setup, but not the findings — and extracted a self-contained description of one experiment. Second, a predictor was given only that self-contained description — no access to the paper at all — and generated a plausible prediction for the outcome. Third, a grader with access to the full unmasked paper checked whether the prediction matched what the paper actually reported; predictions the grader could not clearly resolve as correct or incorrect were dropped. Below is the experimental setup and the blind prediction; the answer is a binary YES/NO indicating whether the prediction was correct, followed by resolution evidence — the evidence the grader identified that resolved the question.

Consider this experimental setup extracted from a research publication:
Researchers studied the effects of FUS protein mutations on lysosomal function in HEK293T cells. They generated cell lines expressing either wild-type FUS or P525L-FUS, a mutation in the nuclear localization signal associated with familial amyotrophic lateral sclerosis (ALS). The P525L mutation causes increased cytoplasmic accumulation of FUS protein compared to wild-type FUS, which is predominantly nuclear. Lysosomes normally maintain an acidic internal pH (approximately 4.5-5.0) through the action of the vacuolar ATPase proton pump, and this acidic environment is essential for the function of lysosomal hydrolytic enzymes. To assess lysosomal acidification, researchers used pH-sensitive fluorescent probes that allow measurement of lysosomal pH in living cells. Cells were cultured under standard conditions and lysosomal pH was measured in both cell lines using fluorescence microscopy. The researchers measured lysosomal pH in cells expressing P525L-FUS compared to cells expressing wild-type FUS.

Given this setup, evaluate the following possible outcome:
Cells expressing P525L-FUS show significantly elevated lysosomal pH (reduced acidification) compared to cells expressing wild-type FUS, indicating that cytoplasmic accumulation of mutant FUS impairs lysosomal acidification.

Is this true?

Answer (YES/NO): YES